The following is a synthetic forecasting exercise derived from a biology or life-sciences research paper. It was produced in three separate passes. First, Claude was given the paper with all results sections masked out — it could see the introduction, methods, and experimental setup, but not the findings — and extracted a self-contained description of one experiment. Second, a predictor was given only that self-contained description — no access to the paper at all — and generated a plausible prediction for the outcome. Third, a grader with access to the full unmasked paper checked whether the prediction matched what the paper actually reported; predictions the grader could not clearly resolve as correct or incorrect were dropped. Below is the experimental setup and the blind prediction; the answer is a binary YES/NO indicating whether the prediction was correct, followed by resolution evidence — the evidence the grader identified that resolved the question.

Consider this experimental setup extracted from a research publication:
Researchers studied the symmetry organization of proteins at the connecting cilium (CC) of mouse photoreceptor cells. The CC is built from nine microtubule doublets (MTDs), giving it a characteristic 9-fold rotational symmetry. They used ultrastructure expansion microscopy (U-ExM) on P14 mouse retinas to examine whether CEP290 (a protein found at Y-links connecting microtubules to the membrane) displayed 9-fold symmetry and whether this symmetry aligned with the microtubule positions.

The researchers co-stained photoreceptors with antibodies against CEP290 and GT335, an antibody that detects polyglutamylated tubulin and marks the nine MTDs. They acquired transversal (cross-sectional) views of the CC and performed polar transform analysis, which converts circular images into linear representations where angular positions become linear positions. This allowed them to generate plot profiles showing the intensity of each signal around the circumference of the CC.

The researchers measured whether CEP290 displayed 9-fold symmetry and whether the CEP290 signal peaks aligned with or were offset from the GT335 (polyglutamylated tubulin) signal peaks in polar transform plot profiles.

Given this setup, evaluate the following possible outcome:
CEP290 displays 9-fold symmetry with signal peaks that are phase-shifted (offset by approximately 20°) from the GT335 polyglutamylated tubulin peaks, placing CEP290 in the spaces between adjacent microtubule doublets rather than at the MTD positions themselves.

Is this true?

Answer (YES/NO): NO